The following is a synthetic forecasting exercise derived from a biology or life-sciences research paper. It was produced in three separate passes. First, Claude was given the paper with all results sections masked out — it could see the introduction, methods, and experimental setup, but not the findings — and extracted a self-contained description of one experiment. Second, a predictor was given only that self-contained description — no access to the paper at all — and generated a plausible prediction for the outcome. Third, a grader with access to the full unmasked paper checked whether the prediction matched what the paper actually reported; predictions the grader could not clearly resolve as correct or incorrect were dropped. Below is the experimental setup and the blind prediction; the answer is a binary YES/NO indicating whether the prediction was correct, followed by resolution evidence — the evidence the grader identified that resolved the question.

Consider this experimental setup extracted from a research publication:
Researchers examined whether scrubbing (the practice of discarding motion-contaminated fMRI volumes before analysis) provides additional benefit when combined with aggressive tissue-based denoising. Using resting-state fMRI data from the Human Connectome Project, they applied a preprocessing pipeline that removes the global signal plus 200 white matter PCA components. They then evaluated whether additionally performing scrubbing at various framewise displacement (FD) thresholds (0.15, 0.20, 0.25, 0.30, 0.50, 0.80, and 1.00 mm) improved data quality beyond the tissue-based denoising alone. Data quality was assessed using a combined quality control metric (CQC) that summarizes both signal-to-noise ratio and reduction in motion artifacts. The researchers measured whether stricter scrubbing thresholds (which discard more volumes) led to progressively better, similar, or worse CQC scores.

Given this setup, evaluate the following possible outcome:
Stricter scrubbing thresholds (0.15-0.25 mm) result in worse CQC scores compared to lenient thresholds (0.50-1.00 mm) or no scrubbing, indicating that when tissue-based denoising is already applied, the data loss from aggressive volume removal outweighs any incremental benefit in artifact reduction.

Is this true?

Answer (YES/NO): YES